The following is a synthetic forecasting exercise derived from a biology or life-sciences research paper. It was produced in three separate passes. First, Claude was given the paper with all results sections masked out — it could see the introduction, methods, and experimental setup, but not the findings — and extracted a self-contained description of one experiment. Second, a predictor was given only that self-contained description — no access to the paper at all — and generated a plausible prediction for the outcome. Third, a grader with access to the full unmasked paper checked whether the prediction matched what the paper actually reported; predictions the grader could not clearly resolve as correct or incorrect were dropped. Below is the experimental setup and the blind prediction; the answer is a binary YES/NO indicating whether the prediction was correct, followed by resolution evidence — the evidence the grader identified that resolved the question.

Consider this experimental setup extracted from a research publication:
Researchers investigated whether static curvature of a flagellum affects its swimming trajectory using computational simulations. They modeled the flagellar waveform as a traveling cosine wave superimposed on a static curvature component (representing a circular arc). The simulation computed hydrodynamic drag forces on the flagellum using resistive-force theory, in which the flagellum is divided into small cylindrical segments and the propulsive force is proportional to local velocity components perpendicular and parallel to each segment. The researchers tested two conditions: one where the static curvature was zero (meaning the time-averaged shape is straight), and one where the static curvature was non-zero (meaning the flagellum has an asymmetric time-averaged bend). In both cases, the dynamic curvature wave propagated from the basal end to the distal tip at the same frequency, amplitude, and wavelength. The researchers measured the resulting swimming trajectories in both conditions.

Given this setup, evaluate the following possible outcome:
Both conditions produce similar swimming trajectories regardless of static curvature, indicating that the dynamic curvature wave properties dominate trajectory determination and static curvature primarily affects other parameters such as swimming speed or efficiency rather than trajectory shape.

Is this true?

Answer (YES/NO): NO